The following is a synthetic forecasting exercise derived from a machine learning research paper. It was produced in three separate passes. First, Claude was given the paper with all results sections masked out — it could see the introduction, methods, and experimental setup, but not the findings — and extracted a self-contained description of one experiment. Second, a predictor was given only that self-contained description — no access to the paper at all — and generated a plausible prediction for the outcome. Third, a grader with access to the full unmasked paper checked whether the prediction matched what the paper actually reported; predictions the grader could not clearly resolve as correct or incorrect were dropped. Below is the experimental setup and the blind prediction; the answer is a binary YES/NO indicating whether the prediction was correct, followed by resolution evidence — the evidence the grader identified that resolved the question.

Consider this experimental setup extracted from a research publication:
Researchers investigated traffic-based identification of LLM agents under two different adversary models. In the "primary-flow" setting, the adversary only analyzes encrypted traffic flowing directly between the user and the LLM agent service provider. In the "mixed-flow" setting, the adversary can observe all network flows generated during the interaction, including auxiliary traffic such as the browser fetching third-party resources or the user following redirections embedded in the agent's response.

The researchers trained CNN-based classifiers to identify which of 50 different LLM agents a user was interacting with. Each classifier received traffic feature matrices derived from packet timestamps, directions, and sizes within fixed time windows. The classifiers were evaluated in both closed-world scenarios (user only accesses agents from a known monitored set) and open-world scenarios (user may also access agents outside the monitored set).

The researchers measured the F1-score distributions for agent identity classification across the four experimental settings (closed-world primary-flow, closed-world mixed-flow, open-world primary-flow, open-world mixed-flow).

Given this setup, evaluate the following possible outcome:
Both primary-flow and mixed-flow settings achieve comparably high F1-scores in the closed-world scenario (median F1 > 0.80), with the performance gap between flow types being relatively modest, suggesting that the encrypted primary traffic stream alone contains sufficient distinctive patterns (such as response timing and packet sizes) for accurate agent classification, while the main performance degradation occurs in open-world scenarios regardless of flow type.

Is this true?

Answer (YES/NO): NO